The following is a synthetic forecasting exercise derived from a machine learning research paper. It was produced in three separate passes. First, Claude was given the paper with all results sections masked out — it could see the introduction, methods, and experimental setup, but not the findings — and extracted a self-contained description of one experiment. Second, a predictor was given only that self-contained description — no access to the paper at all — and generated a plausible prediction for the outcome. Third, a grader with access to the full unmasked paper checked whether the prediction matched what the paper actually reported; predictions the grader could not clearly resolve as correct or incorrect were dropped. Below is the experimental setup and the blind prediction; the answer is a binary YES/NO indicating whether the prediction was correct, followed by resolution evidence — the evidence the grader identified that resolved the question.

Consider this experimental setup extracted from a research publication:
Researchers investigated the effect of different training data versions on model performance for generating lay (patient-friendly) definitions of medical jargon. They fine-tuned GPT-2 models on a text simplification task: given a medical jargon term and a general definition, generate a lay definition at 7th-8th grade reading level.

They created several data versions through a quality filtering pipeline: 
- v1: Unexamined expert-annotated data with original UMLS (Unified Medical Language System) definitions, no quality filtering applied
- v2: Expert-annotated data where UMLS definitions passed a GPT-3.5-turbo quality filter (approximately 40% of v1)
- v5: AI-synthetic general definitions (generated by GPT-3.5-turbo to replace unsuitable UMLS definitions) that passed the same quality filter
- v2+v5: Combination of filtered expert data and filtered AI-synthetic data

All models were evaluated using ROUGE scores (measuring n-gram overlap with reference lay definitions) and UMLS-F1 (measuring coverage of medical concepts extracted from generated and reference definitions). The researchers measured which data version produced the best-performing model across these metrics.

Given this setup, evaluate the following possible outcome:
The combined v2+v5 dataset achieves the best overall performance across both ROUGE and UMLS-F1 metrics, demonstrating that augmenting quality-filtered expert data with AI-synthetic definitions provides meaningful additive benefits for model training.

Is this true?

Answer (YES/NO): YES